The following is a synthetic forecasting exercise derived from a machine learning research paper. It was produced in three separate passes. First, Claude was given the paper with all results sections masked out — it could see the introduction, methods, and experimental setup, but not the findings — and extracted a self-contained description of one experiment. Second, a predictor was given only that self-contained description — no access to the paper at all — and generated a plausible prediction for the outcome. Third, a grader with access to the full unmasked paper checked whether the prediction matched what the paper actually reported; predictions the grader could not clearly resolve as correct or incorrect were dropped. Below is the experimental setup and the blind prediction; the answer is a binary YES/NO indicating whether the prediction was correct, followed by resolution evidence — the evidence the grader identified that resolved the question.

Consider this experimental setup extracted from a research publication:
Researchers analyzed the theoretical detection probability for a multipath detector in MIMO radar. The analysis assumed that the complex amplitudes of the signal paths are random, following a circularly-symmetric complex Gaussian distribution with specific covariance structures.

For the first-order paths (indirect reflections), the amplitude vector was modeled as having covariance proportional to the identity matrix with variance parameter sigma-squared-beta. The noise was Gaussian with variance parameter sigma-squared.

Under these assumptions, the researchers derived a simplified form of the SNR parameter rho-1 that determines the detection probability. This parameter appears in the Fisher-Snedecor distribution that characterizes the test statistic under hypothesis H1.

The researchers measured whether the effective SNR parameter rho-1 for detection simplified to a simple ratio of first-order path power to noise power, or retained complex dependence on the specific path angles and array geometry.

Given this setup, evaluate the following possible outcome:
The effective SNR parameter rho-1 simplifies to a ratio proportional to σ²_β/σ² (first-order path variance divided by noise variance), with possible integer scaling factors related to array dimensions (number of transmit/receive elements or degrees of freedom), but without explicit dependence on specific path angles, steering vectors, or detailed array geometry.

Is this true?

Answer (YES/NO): YES